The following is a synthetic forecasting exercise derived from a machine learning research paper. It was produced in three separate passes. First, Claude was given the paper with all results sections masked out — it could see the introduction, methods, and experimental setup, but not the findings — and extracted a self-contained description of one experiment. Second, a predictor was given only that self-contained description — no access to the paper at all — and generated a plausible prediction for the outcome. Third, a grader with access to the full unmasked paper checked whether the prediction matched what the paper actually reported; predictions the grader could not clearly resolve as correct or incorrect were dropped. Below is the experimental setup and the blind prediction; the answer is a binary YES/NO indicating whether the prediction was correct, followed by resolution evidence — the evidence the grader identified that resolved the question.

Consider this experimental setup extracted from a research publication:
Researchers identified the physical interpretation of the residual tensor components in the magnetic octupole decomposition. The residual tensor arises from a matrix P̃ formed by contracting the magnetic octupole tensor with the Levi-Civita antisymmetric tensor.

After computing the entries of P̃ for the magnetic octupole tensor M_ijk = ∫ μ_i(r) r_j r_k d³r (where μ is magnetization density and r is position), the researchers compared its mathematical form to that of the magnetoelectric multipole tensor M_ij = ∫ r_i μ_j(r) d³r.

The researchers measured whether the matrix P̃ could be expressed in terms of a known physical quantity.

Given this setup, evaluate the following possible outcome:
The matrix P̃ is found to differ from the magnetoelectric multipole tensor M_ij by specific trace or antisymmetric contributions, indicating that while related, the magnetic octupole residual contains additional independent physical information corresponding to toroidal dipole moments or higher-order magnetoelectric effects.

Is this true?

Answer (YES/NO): NO